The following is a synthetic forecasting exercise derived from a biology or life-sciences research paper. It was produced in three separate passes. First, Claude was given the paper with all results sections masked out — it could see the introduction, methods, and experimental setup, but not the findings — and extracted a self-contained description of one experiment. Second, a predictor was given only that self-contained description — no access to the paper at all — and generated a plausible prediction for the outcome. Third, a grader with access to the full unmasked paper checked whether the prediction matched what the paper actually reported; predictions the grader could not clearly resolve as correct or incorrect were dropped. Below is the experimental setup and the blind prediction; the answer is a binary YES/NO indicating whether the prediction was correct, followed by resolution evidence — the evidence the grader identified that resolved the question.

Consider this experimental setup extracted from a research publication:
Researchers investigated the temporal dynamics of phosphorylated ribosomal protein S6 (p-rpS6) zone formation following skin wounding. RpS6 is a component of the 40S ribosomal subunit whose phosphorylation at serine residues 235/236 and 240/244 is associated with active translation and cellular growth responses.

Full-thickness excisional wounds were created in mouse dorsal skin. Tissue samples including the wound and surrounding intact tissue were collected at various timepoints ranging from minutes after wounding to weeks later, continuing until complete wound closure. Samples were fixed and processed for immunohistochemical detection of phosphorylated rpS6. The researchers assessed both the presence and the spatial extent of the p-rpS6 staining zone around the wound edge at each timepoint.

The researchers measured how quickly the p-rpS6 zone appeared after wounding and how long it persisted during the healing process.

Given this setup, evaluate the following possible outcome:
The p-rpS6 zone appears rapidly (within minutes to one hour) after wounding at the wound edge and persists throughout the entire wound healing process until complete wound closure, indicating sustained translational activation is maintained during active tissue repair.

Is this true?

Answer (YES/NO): YES